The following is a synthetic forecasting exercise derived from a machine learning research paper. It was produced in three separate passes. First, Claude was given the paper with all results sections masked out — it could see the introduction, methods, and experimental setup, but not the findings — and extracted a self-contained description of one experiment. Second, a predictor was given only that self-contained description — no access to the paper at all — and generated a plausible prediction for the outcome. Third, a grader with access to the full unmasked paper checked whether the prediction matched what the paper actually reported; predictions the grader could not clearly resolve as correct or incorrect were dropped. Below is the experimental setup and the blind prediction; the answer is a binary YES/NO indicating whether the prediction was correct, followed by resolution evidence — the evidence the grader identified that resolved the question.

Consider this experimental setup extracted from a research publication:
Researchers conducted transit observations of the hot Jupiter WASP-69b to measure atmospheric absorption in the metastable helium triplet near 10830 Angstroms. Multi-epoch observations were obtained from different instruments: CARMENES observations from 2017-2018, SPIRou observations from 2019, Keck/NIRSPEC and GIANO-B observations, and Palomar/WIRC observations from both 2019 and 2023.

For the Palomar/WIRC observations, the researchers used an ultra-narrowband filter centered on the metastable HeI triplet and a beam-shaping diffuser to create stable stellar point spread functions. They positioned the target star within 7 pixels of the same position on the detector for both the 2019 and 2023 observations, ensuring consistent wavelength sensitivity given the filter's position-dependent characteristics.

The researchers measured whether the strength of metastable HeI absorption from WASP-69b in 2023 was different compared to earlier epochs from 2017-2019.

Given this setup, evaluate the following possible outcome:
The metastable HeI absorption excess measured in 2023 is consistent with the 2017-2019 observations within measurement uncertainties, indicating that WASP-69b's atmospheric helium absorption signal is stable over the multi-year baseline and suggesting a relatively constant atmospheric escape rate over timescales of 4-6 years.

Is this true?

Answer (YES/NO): NO